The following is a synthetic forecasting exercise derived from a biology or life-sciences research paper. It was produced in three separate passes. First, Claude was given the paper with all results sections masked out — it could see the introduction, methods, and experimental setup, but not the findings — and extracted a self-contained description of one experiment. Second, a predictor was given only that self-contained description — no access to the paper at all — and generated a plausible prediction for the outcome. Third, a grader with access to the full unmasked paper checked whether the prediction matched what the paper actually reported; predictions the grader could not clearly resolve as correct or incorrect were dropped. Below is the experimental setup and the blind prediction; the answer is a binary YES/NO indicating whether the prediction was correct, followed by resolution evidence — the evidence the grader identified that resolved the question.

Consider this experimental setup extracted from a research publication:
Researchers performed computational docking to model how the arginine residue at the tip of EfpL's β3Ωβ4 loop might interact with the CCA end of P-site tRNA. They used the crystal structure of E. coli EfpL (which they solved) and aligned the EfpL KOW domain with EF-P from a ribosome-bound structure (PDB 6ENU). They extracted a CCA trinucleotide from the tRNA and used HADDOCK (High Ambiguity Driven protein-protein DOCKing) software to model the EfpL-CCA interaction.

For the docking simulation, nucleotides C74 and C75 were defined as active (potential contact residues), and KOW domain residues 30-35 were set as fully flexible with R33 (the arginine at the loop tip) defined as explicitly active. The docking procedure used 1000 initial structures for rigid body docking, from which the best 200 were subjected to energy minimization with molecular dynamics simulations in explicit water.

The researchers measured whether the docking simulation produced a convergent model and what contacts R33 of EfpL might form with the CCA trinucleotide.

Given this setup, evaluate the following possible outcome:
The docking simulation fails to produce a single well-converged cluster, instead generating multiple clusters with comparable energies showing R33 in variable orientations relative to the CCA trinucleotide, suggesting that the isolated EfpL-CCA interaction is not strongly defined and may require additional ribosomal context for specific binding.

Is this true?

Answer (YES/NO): NO